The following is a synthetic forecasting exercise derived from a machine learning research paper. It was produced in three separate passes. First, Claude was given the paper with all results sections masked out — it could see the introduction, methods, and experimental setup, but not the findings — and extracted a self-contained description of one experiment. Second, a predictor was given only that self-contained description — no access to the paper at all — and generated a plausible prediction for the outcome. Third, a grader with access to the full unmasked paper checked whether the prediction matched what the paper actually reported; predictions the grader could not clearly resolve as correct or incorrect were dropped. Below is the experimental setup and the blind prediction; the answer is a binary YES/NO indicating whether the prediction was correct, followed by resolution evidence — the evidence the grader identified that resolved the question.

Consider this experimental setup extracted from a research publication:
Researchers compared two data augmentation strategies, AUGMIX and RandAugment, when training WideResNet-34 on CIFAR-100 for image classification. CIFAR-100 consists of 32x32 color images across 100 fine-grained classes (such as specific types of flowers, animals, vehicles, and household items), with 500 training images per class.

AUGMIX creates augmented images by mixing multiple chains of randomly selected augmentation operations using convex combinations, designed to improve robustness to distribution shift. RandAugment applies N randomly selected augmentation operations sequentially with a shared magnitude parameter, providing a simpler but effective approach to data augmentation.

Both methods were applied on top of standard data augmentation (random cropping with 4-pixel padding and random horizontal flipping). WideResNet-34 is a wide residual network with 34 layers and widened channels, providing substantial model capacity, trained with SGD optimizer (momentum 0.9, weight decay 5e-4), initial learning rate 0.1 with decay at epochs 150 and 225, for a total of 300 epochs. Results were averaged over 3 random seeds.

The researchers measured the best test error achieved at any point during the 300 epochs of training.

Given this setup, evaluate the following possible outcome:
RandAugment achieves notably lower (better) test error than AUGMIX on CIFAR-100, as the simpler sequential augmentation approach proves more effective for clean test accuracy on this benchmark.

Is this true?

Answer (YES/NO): YES